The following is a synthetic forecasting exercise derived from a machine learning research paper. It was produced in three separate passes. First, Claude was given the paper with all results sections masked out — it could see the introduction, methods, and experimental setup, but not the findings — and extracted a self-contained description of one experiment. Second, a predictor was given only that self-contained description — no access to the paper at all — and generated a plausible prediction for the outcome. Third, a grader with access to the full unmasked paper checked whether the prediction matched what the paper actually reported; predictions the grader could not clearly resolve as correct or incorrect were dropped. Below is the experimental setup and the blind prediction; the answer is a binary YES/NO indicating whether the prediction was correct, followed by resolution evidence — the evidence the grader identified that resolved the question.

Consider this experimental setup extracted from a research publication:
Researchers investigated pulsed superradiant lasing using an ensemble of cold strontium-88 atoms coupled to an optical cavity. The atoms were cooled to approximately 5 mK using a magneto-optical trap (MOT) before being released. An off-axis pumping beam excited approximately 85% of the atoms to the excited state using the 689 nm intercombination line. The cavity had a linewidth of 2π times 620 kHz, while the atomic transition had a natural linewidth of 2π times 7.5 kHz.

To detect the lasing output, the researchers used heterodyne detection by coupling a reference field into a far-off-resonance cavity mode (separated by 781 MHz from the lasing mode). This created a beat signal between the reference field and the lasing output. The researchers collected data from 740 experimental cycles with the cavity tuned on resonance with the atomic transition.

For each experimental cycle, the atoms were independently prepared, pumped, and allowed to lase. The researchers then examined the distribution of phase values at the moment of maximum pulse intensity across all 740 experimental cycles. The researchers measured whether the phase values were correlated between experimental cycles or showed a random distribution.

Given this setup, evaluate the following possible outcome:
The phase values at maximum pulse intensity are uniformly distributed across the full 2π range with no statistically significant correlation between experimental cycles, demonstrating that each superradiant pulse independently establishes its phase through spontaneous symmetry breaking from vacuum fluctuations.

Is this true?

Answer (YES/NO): YES